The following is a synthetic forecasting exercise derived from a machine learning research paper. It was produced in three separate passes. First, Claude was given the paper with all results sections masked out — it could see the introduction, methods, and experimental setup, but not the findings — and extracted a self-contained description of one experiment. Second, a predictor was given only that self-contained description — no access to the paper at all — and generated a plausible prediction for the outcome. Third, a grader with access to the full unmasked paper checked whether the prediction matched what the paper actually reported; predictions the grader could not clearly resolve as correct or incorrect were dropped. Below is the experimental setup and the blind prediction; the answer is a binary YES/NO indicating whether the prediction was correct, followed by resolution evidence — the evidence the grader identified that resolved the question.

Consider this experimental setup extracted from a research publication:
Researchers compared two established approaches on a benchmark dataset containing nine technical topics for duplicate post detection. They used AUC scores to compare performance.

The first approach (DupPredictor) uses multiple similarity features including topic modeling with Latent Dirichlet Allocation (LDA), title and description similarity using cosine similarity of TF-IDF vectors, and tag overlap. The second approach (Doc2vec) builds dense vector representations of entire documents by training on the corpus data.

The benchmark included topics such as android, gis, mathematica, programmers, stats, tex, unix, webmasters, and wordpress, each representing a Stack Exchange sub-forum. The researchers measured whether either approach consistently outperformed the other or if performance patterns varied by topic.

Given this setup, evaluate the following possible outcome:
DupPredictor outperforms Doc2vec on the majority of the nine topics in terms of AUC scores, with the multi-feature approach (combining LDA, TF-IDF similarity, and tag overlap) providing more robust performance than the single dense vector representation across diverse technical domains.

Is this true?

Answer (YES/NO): NO